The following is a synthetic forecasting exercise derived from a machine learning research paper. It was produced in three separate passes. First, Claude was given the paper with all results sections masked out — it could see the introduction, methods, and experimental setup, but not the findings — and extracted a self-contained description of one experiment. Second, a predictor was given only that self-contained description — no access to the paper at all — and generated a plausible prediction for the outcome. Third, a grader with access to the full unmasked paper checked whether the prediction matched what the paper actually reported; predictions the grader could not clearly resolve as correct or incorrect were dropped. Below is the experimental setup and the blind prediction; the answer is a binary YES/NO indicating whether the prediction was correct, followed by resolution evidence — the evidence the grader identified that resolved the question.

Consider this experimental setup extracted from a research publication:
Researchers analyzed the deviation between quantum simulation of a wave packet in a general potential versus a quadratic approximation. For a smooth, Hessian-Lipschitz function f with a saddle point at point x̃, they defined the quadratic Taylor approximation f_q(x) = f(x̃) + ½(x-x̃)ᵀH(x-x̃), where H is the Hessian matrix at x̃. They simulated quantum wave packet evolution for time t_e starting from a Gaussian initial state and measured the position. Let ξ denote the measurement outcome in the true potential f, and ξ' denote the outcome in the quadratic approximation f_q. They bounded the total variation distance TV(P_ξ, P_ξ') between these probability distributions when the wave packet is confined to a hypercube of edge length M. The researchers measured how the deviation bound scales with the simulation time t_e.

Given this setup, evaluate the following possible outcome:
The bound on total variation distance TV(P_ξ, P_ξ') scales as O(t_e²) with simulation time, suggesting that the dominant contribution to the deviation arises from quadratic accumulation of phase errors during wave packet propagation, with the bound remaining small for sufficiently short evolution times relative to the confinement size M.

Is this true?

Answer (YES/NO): YES